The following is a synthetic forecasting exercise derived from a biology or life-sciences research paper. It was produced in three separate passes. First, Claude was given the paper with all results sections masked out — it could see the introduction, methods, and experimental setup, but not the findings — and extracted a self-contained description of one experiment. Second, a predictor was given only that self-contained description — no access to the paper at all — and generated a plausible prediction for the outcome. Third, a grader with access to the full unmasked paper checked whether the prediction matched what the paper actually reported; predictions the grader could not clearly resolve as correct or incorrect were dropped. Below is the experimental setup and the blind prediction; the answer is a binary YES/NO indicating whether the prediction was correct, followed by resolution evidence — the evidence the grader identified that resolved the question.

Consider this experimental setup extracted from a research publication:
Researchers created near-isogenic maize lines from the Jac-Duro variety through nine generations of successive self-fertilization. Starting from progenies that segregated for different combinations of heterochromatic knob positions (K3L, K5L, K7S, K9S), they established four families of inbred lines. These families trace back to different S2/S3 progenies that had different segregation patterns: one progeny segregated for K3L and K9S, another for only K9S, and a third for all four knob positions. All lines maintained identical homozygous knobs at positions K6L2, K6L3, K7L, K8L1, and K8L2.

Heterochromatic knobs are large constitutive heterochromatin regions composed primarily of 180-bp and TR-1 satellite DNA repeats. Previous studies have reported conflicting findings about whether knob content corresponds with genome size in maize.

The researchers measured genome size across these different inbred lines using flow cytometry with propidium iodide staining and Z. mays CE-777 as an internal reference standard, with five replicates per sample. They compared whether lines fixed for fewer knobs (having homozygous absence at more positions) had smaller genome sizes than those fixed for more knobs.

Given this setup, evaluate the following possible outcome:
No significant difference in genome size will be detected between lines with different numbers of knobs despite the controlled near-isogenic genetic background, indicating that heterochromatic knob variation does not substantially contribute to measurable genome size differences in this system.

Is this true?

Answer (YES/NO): YES